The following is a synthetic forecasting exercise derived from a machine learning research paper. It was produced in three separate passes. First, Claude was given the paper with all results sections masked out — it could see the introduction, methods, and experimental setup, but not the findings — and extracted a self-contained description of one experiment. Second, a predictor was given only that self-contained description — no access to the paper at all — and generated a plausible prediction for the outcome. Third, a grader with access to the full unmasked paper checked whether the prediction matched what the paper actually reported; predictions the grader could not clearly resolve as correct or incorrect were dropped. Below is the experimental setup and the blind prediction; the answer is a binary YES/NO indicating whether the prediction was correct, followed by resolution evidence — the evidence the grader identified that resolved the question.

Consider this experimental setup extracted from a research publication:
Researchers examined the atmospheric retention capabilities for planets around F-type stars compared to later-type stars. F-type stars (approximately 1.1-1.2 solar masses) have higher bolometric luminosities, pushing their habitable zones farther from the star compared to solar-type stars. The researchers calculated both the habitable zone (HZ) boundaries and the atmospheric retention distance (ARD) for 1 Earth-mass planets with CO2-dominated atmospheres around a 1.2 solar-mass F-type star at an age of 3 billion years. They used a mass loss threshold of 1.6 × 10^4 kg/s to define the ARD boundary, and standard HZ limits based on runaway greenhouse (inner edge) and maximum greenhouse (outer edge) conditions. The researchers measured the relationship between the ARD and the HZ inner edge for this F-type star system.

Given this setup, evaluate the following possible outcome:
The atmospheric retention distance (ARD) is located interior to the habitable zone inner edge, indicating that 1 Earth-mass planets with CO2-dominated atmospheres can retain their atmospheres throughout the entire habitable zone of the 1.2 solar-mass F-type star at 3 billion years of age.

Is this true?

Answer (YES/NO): YES